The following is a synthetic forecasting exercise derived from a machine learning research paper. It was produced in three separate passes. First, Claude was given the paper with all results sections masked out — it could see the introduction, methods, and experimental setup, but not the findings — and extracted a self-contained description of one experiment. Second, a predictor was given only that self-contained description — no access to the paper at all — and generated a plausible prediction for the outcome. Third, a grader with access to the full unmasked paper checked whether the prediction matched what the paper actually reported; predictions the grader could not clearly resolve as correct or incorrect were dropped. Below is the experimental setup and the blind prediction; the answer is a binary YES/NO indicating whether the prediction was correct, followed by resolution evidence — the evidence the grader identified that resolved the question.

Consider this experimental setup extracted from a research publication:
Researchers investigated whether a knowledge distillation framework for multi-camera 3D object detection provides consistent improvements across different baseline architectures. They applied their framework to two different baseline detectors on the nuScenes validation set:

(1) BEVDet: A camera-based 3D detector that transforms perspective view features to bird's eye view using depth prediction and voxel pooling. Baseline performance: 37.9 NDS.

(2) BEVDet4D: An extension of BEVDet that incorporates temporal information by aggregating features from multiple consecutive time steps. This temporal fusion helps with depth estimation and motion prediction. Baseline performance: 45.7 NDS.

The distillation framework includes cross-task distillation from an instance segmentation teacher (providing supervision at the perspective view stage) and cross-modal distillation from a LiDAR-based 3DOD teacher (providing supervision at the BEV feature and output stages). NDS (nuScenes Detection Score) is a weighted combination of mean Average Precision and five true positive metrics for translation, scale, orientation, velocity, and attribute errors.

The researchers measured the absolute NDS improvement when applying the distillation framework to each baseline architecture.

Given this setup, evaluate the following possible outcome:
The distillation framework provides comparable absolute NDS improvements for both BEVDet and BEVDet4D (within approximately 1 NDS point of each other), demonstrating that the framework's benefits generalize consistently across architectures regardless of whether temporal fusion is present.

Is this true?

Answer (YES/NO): YES